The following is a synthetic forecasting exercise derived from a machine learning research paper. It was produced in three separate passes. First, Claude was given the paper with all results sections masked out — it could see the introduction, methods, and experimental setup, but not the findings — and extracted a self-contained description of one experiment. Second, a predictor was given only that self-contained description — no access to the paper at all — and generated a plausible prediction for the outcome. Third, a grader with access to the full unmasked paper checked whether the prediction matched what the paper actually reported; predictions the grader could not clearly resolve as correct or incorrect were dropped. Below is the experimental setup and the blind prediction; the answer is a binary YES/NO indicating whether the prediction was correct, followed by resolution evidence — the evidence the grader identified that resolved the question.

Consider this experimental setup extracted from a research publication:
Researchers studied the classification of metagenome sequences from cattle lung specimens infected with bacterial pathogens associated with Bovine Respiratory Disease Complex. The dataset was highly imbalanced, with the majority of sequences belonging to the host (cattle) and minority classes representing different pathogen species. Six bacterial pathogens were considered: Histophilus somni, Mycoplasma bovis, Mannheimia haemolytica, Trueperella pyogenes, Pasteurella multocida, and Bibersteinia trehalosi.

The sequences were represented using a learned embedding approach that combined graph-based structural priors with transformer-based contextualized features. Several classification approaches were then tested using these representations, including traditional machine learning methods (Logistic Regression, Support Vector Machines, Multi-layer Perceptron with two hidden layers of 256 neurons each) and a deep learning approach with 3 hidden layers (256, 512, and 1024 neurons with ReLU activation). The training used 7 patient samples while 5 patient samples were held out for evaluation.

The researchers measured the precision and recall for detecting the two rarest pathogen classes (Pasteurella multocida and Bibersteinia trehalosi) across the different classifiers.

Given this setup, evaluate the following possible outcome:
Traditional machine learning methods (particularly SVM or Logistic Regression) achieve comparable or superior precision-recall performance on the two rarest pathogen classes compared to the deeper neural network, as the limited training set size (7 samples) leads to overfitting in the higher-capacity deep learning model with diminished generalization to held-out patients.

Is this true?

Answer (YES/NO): NO